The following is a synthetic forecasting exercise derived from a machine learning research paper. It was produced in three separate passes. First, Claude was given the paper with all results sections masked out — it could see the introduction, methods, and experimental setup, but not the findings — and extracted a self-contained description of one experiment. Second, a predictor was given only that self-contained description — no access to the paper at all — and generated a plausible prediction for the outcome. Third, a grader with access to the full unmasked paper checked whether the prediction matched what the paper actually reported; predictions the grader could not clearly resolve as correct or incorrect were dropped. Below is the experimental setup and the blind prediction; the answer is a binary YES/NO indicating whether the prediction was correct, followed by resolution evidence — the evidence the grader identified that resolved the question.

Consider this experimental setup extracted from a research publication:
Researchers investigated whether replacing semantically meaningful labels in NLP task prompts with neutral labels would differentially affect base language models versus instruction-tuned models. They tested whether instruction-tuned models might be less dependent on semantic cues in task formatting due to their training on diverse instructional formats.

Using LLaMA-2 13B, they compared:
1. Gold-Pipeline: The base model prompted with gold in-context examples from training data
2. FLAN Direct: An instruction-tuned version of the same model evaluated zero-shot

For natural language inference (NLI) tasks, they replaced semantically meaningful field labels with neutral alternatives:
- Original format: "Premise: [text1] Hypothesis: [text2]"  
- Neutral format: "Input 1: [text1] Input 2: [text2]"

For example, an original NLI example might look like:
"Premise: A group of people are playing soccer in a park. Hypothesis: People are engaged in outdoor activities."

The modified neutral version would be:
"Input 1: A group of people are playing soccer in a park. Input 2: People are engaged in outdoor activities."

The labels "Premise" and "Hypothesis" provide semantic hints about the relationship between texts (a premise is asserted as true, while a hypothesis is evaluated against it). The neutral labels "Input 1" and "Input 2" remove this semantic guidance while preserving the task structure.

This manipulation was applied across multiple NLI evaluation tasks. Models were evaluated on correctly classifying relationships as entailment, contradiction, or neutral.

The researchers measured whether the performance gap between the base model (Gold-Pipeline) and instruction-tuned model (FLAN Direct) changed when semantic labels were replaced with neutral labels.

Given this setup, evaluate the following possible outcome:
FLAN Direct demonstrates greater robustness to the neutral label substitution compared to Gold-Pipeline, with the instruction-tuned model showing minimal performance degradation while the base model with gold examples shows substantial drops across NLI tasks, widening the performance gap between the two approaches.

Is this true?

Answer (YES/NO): NO